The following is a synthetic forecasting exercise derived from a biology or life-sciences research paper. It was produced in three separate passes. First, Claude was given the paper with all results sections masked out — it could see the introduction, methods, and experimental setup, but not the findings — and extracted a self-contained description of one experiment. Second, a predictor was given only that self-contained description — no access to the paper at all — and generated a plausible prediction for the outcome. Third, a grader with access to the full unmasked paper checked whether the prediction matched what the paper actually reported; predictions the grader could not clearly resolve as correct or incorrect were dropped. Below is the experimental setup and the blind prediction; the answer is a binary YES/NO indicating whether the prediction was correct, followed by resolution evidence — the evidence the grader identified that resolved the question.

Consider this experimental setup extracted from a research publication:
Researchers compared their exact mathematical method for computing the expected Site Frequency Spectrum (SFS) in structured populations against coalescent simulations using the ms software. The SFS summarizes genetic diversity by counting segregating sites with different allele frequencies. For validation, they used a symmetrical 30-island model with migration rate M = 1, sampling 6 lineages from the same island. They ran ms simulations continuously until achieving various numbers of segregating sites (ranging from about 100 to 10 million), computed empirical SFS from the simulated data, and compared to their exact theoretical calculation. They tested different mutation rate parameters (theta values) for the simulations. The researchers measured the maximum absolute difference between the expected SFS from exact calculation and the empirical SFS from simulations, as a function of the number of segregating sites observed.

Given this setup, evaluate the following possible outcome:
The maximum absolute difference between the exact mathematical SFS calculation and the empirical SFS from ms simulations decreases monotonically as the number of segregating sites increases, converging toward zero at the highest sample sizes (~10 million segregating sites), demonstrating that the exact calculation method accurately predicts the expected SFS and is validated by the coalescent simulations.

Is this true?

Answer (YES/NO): NO